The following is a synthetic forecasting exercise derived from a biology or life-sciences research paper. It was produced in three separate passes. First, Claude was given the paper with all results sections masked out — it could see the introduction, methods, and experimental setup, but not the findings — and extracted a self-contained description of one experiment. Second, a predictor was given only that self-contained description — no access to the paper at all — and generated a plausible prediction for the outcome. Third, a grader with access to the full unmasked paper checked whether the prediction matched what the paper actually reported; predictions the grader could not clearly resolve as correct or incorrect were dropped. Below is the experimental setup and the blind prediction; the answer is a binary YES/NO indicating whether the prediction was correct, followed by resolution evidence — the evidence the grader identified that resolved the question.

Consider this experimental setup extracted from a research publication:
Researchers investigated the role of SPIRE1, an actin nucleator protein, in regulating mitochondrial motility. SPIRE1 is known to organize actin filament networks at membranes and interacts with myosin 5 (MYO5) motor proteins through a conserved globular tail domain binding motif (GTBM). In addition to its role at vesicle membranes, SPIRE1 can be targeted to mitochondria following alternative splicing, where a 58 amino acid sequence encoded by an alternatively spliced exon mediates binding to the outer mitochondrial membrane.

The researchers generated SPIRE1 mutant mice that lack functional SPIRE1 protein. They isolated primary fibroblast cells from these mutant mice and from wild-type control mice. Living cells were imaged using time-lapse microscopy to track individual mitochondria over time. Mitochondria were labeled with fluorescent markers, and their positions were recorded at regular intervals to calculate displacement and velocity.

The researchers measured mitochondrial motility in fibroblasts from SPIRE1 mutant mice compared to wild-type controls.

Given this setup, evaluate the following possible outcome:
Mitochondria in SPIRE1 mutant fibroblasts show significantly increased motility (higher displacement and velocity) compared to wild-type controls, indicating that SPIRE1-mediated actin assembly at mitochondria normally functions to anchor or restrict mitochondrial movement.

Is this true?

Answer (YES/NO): YES